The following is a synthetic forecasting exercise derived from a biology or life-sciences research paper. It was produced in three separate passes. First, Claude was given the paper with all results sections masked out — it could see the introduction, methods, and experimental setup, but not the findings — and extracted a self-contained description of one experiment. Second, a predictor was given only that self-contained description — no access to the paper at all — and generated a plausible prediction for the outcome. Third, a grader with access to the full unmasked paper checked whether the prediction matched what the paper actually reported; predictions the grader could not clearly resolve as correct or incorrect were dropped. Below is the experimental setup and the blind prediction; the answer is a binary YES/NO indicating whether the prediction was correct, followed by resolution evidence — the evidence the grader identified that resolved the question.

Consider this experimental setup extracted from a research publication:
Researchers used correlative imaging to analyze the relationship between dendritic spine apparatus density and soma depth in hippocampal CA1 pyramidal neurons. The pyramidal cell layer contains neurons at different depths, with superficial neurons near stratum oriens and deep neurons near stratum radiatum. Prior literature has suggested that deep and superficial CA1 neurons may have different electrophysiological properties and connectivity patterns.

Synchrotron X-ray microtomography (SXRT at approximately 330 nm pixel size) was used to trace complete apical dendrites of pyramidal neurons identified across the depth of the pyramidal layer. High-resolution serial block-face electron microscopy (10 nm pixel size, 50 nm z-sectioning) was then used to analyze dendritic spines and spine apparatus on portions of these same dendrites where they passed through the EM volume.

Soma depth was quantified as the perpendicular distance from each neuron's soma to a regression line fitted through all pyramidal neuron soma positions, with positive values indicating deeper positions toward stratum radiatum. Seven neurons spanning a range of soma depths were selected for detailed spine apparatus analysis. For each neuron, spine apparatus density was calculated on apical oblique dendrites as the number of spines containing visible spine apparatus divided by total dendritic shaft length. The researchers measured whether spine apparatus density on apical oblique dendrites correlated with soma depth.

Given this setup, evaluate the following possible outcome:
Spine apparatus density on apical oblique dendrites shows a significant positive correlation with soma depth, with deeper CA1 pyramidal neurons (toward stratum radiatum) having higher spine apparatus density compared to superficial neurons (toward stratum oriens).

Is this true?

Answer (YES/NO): NO